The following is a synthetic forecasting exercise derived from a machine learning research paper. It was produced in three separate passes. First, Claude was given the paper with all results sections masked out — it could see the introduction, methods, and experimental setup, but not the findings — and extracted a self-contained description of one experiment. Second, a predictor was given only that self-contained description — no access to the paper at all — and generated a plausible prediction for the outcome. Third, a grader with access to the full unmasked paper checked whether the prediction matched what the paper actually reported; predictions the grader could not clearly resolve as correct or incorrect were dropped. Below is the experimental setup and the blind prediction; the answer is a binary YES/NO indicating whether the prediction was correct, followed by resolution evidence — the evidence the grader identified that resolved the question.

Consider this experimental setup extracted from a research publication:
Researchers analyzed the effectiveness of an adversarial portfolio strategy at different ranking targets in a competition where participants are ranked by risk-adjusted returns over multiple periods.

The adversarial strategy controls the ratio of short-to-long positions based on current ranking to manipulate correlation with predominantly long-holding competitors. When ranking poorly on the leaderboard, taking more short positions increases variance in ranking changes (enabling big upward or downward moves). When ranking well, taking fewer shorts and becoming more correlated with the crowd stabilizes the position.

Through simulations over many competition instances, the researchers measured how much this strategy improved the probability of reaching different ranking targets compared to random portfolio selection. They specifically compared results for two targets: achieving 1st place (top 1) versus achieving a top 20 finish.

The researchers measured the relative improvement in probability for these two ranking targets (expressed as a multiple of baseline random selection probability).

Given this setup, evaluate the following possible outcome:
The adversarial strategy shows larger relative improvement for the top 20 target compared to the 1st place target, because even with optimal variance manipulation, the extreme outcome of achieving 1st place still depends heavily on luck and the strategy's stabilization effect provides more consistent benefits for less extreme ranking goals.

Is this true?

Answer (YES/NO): NO